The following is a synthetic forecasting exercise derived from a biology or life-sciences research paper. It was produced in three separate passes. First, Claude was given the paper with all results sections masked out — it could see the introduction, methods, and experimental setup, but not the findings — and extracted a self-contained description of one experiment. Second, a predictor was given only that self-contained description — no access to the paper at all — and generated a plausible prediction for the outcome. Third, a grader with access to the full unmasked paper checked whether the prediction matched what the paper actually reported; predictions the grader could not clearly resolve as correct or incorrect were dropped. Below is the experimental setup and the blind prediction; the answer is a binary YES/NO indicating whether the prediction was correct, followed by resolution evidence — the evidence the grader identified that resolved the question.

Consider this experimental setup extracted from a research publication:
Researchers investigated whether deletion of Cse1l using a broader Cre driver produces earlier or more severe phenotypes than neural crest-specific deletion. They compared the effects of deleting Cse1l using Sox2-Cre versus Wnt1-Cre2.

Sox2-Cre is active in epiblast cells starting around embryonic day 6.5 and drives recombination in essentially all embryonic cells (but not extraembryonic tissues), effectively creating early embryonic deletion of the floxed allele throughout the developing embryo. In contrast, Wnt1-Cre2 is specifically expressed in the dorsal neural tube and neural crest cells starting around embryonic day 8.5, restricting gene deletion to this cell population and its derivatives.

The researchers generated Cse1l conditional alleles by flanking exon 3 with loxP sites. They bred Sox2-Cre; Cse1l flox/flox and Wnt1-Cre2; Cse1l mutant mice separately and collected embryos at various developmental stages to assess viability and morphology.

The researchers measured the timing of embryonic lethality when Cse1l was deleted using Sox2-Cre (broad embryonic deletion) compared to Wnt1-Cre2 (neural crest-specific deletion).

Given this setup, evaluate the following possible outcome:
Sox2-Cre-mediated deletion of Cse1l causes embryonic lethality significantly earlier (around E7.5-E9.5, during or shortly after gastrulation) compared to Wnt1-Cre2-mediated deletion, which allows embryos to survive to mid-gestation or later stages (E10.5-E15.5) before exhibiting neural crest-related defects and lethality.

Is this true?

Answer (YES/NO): YES